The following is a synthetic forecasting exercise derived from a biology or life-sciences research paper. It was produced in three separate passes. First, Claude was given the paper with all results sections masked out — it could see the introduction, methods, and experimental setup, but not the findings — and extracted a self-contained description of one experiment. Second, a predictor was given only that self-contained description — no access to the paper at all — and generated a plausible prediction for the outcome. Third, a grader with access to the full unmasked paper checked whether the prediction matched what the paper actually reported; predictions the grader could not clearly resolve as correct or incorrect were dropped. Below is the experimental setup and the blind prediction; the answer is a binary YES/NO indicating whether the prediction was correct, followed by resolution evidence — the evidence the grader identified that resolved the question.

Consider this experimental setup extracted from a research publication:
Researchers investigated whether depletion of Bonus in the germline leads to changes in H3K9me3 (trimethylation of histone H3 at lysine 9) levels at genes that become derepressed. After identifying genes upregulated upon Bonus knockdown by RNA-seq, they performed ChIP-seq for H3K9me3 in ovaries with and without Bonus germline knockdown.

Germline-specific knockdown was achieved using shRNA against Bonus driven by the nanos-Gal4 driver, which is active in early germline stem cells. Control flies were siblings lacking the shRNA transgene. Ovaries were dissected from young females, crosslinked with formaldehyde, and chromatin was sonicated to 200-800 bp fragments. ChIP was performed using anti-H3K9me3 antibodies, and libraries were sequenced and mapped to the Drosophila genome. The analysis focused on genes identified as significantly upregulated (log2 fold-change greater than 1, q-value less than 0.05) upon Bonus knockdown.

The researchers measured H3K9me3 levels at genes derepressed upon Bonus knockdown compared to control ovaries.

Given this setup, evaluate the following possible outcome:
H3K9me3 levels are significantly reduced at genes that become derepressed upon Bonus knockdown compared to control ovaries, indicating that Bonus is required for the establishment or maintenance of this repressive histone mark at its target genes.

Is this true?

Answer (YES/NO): NO